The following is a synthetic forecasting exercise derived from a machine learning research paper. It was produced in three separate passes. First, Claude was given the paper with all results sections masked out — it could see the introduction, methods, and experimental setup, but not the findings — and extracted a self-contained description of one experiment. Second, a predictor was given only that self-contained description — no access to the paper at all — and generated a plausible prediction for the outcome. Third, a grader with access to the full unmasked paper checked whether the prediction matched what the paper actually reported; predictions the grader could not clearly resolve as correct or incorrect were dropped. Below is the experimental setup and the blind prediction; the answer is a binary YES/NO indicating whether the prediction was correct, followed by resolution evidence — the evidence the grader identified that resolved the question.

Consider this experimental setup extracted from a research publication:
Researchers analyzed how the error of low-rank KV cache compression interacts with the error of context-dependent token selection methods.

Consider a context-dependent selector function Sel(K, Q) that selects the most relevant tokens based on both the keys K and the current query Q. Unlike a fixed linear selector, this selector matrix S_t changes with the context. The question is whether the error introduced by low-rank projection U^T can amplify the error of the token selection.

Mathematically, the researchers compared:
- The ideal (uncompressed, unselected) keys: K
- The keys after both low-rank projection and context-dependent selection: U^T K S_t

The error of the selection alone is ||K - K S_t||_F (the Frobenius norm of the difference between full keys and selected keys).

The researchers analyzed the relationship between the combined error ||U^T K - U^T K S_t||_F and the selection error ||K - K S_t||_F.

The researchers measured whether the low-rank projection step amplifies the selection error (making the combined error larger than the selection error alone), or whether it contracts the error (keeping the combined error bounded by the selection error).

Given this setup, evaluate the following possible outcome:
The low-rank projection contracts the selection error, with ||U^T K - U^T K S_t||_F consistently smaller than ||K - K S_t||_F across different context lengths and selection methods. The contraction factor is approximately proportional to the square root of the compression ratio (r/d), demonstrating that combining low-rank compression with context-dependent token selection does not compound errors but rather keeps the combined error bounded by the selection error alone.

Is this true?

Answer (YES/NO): NO